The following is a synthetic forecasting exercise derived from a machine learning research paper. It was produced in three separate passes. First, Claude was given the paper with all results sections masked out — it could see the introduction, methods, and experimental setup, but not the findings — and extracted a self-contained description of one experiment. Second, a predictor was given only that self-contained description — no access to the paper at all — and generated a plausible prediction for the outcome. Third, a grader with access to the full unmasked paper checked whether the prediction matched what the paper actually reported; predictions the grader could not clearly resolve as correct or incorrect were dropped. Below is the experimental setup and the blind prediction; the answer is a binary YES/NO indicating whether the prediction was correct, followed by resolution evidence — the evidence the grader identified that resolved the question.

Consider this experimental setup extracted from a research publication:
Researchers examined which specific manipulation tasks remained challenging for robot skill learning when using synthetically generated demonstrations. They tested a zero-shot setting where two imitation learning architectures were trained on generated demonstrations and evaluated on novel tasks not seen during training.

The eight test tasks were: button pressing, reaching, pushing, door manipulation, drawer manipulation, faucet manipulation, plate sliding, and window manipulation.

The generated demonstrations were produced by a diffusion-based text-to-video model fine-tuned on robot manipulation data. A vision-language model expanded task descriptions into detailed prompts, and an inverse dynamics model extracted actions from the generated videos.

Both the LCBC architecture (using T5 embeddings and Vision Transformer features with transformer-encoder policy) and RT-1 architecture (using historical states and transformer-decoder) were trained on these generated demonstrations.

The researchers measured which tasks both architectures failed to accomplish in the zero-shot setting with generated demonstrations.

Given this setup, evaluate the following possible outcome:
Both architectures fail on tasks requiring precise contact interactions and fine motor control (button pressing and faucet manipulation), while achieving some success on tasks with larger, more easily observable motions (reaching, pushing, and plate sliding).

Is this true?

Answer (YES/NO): NO